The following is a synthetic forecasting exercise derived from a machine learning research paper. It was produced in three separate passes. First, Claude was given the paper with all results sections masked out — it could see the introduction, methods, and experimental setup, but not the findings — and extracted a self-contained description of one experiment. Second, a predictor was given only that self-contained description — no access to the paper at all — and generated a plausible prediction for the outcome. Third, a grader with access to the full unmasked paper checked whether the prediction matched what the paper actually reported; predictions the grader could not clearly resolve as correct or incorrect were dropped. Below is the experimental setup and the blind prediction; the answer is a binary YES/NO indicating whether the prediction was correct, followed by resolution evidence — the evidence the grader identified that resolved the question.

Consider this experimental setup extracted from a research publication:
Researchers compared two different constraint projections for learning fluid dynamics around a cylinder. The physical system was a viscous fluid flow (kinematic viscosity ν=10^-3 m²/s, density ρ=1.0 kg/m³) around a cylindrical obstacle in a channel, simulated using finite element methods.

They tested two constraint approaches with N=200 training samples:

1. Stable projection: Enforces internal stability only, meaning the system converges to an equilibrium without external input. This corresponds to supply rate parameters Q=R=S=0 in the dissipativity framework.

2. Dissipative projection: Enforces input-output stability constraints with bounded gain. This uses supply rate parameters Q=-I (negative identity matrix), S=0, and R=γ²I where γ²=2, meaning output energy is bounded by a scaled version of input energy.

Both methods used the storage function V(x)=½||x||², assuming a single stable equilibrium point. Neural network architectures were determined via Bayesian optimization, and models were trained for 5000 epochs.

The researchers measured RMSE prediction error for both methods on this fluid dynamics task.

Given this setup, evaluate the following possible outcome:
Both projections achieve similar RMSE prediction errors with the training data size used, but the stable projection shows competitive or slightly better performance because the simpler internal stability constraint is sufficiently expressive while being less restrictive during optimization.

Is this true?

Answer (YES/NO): NO